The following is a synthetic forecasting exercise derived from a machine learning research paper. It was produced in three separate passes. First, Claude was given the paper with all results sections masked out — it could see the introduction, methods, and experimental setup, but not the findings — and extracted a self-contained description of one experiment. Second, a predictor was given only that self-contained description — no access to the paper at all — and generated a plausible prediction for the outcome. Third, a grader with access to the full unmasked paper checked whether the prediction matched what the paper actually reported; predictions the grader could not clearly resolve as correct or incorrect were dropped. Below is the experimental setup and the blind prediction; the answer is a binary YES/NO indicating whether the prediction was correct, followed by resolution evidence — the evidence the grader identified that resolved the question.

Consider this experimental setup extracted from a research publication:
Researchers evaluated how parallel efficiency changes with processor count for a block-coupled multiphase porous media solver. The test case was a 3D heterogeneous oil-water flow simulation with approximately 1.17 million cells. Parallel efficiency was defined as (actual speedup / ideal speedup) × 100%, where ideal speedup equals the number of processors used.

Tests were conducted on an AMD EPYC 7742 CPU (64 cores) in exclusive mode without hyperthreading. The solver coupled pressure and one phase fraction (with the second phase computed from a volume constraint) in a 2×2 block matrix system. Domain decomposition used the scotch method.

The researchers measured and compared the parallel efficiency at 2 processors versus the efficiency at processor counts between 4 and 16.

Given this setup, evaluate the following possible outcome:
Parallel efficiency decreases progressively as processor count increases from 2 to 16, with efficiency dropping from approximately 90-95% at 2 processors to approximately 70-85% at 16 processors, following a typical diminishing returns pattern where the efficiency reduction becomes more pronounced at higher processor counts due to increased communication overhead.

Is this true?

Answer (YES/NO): NO